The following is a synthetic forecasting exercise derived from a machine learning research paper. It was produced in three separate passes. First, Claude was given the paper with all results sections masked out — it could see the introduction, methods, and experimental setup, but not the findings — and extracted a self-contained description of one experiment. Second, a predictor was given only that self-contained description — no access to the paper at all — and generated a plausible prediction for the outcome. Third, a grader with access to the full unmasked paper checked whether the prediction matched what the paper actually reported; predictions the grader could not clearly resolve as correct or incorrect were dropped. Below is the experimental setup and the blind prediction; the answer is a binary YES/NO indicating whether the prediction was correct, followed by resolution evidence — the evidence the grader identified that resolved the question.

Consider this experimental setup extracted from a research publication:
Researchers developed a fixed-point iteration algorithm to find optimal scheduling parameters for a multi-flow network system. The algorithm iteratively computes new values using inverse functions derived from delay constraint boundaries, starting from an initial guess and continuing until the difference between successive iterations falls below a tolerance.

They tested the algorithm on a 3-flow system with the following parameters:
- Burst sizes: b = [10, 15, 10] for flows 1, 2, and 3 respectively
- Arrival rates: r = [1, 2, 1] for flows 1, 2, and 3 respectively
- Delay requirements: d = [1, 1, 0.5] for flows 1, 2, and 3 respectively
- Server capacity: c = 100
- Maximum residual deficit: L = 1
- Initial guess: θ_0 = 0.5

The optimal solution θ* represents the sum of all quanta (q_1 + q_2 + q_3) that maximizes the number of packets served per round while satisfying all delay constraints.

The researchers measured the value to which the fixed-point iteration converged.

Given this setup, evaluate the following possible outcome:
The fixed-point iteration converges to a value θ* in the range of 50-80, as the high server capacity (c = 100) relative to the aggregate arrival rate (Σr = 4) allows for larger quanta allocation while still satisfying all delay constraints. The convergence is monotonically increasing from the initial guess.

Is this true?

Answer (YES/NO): NO